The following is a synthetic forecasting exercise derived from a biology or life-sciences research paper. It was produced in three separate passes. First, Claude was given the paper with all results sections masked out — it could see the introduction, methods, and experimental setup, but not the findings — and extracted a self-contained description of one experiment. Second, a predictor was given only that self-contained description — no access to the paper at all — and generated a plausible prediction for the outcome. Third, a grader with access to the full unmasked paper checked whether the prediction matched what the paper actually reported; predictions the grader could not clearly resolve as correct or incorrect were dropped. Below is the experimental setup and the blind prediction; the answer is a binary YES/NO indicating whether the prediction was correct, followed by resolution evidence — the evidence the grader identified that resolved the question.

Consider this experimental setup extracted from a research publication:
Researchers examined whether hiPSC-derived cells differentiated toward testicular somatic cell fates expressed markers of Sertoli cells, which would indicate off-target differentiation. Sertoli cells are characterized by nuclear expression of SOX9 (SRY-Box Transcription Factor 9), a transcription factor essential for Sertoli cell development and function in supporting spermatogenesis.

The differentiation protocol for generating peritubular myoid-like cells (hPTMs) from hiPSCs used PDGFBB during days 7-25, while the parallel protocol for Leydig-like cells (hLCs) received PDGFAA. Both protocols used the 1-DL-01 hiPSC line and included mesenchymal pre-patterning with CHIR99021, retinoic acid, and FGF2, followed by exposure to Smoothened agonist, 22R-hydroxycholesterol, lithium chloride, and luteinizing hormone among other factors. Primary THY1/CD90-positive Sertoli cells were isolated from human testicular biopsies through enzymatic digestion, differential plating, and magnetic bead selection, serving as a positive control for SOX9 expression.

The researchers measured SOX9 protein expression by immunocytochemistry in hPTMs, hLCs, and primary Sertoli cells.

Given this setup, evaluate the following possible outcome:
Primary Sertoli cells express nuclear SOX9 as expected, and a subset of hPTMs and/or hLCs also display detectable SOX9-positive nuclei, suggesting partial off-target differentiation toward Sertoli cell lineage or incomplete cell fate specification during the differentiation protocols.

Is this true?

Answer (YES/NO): NO